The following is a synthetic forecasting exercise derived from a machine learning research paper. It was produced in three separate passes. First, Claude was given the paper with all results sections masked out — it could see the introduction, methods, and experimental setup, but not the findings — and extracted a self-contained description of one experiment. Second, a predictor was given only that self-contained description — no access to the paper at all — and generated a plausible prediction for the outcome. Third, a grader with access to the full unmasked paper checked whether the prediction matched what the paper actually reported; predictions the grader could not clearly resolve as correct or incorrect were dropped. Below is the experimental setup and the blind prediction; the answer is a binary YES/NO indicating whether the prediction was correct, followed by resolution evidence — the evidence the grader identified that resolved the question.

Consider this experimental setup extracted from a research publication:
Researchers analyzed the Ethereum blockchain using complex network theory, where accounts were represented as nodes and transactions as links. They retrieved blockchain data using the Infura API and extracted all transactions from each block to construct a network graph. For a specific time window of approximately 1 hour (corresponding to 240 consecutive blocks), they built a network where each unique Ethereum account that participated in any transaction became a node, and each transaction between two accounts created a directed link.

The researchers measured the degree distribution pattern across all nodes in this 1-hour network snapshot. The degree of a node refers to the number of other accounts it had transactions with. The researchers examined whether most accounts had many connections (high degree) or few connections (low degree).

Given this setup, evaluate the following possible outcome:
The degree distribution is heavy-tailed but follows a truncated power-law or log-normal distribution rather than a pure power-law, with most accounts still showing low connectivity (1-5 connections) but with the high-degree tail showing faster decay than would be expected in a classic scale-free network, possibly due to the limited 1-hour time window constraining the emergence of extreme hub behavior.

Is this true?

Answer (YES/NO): NO